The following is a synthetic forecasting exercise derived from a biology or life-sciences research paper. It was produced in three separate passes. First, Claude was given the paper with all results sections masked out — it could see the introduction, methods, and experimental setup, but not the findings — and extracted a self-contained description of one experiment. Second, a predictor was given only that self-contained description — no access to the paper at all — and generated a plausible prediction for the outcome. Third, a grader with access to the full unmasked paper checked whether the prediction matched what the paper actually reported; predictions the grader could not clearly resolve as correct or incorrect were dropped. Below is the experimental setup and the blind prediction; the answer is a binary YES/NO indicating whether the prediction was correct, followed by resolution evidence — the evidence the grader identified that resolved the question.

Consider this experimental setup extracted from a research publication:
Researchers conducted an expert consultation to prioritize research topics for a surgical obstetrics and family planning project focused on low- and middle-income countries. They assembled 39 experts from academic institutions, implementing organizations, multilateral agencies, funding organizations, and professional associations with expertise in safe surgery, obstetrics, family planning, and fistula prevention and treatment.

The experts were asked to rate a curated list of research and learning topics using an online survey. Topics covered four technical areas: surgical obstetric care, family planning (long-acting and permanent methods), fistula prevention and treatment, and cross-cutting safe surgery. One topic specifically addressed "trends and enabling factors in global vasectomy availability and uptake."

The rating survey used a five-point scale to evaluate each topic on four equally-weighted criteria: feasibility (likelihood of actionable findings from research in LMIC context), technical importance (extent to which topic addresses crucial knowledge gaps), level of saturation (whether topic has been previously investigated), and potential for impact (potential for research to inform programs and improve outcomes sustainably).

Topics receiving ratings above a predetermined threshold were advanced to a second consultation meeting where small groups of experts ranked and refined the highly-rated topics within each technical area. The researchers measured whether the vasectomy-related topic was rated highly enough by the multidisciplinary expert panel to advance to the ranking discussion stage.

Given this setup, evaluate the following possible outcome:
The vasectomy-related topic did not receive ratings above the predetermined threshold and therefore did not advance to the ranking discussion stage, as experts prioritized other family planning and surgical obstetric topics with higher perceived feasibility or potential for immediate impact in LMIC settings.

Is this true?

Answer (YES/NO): YES